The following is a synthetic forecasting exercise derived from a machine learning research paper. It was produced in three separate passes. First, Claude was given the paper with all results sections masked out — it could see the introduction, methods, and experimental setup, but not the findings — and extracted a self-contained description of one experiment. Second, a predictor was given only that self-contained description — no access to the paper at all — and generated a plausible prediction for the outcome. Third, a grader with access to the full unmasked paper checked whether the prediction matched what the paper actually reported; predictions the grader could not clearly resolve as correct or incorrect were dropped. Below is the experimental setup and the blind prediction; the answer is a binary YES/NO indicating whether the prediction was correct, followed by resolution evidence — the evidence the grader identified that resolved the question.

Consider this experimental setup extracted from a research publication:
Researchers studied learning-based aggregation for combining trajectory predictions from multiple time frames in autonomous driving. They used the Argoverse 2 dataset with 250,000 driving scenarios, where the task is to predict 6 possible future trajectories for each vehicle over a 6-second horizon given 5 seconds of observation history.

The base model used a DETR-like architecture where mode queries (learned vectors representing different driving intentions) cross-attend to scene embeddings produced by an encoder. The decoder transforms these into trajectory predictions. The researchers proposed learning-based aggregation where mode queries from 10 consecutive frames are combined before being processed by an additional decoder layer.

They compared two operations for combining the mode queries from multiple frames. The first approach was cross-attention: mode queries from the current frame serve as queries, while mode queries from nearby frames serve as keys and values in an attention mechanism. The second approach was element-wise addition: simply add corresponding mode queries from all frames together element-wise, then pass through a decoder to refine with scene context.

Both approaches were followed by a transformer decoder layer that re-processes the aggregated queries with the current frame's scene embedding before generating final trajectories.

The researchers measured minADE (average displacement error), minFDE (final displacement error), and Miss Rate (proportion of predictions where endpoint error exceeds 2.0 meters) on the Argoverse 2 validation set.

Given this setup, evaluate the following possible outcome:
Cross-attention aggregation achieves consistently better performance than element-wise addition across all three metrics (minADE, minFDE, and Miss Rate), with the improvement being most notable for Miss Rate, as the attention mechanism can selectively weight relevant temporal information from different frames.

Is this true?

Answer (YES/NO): NO